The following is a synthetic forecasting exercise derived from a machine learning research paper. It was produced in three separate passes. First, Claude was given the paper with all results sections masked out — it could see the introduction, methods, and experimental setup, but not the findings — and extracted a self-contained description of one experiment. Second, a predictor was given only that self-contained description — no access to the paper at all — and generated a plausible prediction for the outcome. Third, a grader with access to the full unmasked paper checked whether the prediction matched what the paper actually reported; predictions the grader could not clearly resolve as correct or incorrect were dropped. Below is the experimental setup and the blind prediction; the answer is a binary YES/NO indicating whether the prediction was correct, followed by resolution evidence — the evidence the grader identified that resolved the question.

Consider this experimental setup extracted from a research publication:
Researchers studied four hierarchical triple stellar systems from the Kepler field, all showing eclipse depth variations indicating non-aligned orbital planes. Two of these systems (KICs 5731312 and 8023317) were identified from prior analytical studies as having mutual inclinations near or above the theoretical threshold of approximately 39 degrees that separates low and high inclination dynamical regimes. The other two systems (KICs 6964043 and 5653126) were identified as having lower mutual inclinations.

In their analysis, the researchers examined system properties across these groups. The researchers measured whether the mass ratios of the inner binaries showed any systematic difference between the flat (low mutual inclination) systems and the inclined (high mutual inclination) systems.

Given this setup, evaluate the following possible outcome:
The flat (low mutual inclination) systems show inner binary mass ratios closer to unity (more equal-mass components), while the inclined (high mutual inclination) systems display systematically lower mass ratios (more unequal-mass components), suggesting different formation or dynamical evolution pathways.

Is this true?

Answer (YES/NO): YES